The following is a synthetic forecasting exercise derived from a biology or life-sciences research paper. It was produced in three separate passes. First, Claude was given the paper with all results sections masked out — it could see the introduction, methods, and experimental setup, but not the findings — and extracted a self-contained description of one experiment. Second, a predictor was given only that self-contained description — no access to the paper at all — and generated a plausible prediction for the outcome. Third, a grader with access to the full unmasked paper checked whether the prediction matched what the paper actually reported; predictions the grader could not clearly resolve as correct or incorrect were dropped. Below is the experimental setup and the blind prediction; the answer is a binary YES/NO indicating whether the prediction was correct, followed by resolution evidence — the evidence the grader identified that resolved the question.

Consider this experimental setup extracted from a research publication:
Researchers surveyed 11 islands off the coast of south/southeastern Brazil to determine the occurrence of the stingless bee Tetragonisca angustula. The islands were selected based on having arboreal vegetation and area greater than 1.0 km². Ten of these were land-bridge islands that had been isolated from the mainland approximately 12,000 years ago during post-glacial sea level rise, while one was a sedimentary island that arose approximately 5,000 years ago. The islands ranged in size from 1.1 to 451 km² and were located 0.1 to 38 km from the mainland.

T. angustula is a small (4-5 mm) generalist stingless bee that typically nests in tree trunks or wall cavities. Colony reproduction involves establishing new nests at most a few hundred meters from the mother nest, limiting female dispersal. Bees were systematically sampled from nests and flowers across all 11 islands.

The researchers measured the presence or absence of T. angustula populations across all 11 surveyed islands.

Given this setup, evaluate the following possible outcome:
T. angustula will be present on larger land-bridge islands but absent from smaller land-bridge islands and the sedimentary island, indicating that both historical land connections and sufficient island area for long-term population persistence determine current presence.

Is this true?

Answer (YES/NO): NO